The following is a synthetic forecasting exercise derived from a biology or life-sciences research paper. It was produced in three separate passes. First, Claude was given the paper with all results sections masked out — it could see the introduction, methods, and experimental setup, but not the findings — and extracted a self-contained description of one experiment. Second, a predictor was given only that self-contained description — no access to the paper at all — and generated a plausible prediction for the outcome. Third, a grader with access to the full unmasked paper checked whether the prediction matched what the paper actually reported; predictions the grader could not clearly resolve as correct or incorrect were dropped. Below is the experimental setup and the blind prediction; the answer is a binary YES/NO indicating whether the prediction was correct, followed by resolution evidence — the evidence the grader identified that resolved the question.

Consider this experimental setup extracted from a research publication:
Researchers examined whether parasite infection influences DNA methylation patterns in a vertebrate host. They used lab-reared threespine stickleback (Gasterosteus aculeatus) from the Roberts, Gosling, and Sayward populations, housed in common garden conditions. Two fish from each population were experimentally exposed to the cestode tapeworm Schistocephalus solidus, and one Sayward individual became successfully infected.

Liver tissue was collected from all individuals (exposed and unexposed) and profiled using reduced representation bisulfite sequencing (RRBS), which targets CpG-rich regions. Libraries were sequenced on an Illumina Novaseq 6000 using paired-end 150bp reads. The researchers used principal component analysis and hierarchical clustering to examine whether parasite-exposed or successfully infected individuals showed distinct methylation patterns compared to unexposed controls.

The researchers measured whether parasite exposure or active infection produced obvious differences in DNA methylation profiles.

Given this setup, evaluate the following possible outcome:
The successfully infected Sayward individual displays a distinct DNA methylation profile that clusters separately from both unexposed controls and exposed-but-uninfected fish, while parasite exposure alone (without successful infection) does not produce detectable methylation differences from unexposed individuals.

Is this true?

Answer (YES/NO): NO